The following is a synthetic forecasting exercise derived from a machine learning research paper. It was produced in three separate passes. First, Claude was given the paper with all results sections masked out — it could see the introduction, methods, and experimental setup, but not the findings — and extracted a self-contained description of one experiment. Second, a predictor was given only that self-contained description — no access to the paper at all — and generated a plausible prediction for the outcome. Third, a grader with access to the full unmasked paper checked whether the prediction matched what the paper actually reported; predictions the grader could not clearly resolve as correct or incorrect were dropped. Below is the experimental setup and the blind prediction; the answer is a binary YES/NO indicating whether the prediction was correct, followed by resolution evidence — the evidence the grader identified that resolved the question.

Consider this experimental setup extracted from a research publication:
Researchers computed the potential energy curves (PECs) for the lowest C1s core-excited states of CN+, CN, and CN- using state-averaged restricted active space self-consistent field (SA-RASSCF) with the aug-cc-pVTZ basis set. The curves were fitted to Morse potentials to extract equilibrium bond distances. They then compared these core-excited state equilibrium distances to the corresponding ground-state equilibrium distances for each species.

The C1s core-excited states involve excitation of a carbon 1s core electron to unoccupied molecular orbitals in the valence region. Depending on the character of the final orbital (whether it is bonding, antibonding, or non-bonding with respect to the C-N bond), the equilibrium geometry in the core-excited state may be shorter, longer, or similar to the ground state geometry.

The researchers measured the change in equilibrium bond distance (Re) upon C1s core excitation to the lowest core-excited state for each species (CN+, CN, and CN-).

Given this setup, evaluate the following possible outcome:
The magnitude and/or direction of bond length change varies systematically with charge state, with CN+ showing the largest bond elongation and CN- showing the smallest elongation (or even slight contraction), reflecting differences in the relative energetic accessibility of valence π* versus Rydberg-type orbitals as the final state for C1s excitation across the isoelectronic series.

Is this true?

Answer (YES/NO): NO